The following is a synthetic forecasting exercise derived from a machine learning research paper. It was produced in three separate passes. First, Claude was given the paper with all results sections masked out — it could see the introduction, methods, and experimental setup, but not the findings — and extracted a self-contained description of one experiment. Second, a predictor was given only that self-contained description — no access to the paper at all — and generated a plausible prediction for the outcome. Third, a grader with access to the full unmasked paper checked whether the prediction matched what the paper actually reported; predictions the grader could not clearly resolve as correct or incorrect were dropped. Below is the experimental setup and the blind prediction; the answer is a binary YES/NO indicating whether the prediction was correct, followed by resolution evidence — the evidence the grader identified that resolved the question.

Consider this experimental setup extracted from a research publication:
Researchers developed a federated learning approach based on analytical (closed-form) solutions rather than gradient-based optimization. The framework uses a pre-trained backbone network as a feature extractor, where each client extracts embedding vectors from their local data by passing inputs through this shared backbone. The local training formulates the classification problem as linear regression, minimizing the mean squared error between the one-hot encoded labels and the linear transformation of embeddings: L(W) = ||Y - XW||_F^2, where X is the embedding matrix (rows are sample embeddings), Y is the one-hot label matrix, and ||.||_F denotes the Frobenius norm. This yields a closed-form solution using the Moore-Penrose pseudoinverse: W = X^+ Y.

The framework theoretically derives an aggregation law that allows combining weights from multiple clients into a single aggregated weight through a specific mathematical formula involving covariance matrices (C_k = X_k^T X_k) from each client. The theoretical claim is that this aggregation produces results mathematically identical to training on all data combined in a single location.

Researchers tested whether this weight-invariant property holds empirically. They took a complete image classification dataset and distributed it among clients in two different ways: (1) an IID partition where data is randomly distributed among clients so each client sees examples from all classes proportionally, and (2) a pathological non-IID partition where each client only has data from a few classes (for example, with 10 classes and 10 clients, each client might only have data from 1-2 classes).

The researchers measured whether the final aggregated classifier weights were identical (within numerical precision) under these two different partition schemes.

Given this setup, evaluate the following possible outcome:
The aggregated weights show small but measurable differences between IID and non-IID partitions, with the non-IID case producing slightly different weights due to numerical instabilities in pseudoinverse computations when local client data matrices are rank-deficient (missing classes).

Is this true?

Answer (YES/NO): NO